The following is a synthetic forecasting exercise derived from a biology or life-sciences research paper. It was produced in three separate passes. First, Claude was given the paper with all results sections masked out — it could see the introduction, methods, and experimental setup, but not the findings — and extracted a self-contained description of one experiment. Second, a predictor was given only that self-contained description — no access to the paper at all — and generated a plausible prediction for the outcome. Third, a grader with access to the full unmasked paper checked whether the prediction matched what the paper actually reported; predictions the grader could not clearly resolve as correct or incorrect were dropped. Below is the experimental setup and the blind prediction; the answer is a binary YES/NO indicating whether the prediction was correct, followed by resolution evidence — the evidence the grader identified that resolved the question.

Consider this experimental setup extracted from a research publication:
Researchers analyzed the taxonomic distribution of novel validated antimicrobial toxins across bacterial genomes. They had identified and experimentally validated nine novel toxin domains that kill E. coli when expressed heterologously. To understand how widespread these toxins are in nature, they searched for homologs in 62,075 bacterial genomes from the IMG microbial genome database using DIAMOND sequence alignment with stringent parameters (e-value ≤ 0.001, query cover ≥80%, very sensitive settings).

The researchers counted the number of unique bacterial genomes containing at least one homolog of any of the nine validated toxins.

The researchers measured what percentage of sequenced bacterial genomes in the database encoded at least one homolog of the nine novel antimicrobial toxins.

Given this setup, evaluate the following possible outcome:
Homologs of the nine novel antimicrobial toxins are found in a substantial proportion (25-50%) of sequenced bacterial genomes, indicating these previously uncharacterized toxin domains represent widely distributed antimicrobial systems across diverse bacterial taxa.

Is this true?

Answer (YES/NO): NO